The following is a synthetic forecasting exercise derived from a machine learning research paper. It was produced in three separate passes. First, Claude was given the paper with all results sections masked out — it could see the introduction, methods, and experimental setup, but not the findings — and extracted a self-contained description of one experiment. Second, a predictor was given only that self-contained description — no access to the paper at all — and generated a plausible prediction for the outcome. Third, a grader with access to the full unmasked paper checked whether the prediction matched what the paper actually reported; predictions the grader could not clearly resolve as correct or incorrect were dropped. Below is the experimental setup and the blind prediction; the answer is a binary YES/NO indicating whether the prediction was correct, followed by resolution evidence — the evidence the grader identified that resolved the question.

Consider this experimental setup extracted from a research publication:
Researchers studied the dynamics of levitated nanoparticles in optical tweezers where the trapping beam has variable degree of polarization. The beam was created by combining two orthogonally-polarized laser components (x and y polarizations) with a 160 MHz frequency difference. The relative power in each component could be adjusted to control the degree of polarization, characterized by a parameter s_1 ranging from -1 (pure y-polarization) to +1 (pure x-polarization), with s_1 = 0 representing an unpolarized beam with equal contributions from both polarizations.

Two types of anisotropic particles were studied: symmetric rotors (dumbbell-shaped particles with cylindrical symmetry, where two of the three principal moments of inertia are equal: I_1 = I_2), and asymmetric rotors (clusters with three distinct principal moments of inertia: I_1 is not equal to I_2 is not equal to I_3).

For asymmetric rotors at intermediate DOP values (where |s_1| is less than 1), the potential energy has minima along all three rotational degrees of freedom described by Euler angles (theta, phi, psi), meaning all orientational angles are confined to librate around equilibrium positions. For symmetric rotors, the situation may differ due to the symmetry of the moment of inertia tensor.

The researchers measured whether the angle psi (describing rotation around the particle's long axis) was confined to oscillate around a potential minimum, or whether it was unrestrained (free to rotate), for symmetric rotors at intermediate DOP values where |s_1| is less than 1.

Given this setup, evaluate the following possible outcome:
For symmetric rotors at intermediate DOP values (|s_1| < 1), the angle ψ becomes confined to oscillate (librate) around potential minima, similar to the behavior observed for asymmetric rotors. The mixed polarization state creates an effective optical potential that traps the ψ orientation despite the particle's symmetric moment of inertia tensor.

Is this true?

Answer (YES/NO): NO